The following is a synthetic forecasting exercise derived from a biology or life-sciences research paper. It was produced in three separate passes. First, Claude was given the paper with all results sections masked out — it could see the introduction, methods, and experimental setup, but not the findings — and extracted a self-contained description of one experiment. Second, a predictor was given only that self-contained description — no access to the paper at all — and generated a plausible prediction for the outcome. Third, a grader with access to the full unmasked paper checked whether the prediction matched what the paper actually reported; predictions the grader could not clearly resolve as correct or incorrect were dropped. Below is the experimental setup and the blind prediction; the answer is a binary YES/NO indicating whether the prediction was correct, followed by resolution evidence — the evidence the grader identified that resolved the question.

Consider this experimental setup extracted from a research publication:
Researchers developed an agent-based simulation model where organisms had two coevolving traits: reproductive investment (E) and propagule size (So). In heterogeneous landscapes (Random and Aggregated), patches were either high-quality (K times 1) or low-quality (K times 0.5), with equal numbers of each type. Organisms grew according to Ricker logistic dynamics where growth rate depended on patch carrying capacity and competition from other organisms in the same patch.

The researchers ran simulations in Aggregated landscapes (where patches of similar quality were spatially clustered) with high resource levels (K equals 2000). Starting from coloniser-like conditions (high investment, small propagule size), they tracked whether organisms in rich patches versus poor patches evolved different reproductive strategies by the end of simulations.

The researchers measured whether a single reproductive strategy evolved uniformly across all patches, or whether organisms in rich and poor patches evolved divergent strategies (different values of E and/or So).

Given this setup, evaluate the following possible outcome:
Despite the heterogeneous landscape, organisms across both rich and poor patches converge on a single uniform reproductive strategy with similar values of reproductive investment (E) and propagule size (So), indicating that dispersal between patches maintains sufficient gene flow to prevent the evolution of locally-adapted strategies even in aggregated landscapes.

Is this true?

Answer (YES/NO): NO